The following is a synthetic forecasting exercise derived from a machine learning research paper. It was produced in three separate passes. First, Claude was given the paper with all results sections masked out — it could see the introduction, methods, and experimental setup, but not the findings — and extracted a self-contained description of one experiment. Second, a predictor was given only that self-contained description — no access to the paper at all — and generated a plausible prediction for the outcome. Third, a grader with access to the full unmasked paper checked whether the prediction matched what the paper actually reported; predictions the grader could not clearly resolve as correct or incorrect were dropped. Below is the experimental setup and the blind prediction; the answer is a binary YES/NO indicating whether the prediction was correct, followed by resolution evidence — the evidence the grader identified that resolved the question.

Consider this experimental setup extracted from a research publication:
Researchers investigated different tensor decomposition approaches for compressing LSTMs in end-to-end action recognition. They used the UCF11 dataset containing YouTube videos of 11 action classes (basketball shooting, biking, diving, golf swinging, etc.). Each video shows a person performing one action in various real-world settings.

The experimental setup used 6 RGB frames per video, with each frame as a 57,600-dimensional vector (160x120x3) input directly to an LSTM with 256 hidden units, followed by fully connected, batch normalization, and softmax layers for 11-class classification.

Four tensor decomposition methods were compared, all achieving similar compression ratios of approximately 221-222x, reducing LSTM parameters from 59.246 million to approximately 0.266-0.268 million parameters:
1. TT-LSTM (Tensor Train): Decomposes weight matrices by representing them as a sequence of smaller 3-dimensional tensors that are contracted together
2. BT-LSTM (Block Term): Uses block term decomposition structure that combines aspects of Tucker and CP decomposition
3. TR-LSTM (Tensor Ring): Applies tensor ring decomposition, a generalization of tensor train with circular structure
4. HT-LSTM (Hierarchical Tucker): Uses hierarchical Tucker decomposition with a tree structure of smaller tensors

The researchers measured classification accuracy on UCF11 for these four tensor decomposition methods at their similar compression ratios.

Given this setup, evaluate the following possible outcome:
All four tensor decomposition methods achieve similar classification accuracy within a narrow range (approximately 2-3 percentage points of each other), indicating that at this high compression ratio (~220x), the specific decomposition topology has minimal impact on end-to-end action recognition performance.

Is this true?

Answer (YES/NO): NO